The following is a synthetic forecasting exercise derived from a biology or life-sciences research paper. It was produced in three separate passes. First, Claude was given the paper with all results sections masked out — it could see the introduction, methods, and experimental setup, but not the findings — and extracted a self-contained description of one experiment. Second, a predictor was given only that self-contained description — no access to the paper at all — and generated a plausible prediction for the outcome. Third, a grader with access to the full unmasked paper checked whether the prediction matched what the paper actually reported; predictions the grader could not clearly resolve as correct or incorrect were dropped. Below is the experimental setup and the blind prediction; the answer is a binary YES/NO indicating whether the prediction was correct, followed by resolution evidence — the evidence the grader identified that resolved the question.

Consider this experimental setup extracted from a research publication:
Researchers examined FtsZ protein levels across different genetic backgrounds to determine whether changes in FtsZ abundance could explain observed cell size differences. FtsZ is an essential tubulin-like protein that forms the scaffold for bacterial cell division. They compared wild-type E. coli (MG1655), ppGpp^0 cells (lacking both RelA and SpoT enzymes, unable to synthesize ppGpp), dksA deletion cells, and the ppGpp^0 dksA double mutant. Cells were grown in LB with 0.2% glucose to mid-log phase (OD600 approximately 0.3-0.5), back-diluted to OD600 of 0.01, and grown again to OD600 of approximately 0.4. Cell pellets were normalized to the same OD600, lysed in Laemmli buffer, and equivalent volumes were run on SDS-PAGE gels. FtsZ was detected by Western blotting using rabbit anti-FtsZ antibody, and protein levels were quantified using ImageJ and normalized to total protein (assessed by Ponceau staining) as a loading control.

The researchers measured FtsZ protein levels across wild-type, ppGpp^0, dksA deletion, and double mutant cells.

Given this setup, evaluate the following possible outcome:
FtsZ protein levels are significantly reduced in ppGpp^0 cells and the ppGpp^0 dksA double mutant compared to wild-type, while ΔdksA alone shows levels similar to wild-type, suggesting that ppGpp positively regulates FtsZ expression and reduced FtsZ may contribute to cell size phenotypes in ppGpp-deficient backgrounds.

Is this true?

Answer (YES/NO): NO